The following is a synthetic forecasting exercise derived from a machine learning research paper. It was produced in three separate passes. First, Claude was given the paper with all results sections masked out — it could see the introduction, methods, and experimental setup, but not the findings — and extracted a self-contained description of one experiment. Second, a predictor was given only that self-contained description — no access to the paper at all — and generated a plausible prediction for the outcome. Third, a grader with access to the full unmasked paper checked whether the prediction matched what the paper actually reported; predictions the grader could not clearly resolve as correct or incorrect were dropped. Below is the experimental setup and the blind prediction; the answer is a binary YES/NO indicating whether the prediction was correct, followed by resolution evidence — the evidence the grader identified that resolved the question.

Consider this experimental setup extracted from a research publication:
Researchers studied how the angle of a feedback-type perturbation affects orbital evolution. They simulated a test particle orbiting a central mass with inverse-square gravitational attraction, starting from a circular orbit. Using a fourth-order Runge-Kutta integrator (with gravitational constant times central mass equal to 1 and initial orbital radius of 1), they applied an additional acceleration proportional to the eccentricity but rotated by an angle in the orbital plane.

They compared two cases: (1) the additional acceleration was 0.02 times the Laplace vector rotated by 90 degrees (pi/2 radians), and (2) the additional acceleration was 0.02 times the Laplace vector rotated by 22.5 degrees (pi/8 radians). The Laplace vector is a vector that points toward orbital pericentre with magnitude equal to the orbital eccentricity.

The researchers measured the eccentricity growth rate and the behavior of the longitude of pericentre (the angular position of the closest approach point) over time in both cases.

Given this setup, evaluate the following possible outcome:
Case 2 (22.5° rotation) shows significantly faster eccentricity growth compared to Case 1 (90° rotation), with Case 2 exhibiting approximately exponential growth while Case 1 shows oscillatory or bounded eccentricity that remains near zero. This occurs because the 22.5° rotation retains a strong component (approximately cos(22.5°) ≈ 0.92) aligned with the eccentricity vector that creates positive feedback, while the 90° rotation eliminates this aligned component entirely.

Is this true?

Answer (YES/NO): NO